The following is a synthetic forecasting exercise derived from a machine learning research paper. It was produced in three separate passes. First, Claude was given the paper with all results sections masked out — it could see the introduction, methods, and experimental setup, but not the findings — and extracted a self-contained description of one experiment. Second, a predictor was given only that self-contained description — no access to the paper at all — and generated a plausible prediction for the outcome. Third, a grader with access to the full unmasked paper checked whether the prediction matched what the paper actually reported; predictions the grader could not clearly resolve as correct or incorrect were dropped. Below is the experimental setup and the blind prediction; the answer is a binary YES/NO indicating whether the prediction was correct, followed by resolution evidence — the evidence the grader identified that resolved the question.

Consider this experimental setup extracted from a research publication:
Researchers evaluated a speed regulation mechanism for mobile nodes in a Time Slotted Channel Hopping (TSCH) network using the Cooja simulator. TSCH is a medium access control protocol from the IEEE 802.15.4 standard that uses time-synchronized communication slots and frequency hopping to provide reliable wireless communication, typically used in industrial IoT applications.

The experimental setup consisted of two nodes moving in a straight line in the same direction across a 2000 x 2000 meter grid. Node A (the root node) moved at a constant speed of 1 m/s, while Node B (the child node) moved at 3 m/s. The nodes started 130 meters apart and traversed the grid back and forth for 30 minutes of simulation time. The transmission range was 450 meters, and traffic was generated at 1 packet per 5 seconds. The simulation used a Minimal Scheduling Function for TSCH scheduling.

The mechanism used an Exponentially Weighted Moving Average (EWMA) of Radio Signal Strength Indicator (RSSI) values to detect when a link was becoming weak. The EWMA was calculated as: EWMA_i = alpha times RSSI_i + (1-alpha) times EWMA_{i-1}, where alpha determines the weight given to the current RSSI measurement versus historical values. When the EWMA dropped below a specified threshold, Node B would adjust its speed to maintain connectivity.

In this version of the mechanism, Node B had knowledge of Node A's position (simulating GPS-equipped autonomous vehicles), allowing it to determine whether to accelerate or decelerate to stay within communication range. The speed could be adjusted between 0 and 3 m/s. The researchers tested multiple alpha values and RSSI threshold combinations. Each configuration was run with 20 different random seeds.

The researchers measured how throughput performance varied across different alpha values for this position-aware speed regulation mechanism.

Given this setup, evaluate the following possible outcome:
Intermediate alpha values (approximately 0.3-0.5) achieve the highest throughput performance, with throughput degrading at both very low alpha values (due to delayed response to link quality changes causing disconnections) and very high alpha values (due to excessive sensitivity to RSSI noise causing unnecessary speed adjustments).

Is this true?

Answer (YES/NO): NO